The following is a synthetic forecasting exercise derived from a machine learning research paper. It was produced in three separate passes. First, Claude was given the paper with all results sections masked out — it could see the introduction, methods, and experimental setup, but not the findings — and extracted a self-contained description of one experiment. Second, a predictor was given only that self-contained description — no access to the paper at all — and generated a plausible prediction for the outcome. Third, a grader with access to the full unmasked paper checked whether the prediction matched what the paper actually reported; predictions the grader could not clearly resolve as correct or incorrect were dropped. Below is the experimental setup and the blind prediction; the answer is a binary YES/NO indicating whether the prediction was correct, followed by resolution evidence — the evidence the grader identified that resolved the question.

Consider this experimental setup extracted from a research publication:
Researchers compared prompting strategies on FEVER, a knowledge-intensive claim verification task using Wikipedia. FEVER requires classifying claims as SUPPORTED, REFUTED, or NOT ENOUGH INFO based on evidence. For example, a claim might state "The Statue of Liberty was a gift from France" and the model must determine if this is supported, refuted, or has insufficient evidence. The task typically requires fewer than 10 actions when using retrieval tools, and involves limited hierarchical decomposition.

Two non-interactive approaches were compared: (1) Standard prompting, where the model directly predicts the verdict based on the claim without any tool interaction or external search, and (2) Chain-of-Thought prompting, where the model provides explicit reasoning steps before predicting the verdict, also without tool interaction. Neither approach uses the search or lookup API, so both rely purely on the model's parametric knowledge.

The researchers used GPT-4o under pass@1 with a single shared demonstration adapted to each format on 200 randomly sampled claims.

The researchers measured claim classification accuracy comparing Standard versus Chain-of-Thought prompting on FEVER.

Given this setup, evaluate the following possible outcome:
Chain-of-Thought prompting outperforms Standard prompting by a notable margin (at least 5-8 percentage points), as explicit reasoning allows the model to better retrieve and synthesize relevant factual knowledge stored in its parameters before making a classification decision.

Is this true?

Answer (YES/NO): NO